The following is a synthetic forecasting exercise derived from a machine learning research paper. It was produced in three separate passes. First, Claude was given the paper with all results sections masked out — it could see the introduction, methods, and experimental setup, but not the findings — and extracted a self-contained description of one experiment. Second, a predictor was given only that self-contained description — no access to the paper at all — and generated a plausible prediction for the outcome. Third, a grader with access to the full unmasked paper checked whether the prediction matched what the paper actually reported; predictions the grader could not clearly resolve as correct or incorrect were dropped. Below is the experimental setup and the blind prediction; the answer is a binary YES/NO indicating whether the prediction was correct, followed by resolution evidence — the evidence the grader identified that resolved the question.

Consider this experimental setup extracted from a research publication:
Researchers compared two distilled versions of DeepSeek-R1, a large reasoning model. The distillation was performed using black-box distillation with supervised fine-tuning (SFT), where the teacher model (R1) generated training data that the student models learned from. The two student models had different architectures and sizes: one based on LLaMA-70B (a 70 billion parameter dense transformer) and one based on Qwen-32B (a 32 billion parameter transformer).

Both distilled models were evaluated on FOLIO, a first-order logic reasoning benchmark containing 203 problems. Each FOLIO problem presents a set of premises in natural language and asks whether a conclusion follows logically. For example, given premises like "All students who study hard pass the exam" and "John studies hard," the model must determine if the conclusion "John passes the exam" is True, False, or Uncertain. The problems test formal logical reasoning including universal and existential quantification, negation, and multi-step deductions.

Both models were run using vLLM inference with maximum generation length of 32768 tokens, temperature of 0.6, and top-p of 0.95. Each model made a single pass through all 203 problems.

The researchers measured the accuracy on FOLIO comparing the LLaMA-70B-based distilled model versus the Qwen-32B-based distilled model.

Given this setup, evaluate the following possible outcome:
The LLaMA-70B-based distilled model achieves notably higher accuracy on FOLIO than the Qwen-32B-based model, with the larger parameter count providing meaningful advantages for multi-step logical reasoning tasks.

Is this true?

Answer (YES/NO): NO